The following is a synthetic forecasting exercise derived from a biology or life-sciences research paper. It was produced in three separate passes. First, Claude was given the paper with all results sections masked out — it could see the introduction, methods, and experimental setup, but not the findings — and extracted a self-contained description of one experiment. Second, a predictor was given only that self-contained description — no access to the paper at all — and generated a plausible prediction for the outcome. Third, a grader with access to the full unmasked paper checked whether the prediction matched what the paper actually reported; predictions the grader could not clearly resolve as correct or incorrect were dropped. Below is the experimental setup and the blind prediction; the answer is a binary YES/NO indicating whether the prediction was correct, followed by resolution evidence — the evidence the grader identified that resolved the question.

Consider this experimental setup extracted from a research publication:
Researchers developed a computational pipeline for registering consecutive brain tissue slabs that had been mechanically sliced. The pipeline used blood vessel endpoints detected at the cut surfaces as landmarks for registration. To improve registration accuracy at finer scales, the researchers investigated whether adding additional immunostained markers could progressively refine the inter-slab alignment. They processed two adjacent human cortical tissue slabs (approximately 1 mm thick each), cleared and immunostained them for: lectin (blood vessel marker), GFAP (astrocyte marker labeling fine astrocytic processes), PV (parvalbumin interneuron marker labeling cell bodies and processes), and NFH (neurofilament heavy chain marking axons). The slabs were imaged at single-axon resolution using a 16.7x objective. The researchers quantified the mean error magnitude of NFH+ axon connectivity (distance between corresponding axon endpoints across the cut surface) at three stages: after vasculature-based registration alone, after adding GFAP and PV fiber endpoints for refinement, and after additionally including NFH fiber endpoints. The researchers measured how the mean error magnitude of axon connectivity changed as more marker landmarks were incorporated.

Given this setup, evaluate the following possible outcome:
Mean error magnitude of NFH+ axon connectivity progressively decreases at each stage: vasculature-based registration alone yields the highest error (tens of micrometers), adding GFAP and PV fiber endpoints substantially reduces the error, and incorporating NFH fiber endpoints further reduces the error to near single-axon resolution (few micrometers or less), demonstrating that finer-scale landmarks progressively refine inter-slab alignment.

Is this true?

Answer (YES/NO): YES